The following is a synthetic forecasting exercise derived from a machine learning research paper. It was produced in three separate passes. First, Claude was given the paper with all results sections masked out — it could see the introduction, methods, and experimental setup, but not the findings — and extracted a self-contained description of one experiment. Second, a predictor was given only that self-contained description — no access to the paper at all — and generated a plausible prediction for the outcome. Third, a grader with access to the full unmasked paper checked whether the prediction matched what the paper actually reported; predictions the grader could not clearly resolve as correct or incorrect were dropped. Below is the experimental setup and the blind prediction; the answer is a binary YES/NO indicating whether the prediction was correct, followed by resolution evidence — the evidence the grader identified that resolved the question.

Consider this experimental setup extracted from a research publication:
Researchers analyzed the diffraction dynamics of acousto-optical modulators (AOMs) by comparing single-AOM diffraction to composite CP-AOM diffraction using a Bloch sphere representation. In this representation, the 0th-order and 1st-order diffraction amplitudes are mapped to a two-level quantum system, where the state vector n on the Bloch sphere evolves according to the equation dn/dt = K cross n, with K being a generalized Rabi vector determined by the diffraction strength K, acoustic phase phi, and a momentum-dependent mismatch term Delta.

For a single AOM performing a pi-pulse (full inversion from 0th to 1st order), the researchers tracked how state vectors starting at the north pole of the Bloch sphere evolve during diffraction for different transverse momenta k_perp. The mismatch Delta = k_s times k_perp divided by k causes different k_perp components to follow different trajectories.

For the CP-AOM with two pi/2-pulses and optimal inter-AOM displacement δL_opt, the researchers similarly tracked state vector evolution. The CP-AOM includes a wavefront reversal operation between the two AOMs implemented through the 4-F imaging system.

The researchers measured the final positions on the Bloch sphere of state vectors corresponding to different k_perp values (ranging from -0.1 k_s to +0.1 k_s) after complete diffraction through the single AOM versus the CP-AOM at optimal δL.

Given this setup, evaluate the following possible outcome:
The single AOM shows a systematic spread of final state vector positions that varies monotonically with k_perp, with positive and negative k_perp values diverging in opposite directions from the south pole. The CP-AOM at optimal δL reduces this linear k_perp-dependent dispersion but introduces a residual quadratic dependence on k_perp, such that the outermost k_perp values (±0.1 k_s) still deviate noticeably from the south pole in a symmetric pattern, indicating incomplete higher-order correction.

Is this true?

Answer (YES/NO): NO